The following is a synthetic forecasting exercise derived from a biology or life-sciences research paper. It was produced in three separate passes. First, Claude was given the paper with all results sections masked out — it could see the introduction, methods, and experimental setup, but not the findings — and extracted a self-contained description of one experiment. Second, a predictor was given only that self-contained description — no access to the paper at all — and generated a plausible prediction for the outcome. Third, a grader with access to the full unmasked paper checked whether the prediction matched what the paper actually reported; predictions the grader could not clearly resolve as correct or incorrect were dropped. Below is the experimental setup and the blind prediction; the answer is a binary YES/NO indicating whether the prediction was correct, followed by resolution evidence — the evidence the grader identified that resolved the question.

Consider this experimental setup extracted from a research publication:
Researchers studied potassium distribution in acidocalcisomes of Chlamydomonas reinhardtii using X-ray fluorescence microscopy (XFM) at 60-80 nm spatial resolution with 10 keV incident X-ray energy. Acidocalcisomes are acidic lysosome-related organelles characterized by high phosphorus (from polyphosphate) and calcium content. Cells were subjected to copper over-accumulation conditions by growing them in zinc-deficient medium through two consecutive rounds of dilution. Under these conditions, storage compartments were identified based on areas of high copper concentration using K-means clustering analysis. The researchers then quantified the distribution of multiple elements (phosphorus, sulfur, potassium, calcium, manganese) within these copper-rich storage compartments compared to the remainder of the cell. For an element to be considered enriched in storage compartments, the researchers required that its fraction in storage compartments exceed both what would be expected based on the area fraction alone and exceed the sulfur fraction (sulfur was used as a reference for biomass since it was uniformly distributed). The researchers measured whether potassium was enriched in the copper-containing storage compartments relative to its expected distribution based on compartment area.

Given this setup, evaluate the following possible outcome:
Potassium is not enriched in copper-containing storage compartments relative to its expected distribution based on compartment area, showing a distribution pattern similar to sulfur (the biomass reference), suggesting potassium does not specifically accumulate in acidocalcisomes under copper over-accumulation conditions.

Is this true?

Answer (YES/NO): YES